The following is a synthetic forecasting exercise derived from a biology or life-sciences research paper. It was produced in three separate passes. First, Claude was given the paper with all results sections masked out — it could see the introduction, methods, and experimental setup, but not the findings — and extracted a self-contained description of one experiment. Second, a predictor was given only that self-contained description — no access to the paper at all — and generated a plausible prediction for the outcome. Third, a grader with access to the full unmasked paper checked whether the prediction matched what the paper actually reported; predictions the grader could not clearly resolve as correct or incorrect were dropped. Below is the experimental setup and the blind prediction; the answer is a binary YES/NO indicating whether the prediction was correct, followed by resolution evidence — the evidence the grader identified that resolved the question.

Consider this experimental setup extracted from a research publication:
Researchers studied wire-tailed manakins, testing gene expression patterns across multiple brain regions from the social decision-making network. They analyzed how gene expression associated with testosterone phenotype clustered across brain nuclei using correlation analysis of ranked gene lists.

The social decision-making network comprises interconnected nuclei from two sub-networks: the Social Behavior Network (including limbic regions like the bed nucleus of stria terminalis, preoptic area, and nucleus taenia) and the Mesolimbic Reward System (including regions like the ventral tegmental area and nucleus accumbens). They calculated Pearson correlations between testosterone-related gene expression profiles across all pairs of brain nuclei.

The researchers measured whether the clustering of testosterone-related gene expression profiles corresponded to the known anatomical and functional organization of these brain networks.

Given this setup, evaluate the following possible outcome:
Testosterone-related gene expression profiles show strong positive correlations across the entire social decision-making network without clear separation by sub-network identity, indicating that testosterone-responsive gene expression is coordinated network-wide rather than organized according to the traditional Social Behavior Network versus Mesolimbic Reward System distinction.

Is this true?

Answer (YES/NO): NO